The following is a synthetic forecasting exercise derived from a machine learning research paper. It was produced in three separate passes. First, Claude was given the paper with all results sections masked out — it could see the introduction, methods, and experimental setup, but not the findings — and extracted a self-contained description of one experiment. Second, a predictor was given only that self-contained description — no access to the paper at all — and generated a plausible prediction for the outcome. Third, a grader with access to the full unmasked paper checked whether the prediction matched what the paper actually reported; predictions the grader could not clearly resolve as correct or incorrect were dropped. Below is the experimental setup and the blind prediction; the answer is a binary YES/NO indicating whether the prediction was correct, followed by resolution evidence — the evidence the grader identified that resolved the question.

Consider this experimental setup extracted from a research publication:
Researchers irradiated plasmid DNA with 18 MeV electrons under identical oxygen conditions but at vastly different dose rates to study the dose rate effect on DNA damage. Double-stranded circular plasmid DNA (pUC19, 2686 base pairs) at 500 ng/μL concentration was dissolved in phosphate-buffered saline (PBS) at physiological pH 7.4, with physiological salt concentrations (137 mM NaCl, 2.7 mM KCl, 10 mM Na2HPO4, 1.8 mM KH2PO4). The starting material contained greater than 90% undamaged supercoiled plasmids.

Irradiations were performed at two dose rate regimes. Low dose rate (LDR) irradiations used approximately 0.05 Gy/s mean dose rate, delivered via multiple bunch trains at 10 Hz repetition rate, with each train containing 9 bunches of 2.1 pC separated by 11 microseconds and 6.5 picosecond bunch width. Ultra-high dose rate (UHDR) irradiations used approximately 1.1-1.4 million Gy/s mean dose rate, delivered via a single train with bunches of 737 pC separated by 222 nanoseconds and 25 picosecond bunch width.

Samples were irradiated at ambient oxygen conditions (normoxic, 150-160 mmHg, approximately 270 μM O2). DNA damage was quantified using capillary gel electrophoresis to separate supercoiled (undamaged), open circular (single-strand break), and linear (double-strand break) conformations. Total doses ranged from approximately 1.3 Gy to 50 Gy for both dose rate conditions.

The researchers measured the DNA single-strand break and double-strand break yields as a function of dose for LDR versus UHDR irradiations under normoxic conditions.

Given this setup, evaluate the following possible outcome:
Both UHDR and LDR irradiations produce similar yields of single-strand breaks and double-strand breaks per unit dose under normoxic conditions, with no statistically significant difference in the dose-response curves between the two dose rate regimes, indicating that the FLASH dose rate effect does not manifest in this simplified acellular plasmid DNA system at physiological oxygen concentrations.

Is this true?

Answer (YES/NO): YES